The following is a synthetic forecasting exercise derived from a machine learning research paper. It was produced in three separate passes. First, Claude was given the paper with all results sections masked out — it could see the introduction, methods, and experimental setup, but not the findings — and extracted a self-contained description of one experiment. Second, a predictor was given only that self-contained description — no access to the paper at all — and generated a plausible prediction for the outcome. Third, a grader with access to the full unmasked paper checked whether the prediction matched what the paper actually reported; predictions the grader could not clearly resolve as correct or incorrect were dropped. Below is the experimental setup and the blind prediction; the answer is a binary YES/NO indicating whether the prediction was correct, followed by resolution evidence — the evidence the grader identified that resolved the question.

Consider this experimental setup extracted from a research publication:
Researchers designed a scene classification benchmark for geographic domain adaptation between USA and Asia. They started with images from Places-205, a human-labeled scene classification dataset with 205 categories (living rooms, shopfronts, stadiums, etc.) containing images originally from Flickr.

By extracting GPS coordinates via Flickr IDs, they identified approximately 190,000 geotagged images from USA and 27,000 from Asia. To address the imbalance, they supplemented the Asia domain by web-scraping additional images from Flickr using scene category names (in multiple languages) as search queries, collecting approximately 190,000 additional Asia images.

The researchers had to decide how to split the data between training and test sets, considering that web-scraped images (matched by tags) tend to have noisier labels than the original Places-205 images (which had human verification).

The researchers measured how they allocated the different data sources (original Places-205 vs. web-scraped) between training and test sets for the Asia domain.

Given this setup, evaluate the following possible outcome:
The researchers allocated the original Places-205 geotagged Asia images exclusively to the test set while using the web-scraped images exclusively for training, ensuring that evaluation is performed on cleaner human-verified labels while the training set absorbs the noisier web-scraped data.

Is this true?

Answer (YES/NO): YES